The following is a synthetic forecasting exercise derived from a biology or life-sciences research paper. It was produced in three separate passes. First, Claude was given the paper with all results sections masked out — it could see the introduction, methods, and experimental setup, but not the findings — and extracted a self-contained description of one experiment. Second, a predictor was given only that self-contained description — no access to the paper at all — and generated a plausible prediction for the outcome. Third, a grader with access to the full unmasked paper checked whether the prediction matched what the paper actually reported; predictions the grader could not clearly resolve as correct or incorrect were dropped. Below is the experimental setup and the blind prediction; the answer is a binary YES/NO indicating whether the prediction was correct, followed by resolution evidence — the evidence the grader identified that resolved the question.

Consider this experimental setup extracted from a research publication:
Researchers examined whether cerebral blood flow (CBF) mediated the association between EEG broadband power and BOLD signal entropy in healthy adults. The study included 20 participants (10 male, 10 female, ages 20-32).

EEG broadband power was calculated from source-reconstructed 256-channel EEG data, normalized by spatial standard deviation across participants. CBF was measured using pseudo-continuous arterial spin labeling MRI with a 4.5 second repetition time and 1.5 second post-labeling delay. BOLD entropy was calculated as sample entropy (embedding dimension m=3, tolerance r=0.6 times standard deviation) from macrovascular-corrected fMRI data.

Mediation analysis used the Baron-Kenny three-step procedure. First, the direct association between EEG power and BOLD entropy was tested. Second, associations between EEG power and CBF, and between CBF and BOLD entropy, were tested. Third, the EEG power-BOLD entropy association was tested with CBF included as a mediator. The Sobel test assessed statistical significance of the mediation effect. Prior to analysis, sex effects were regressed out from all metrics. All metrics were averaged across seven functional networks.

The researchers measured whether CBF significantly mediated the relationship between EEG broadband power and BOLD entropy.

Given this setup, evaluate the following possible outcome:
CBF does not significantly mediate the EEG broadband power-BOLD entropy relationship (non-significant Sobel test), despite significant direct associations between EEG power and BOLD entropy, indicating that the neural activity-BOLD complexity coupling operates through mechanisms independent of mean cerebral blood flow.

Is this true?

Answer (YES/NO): NO